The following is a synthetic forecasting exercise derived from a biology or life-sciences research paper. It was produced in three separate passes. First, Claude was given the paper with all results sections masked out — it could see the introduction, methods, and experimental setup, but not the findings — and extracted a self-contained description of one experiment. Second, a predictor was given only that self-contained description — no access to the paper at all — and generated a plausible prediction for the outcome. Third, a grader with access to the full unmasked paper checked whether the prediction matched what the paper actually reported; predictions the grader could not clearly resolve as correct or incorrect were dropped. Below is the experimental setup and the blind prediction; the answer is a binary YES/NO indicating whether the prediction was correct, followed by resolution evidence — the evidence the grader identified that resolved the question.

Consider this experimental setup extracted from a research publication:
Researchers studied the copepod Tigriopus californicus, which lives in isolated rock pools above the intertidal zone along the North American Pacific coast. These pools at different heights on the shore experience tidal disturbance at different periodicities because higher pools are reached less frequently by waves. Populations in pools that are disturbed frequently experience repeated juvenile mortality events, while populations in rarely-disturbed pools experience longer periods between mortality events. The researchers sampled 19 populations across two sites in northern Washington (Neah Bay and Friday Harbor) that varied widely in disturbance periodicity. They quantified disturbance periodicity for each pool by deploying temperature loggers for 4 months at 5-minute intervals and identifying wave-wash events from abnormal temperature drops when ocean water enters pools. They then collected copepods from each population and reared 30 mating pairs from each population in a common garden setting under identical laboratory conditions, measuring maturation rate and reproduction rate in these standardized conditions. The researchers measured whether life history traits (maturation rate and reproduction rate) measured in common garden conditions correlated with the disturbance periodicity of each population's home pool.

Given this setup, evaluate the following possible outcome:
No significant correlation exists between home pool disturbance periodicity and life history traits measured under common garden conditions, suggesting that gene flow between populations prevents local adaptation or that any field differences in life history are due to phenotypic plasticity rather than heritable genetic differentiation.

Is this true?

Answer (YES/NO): NO